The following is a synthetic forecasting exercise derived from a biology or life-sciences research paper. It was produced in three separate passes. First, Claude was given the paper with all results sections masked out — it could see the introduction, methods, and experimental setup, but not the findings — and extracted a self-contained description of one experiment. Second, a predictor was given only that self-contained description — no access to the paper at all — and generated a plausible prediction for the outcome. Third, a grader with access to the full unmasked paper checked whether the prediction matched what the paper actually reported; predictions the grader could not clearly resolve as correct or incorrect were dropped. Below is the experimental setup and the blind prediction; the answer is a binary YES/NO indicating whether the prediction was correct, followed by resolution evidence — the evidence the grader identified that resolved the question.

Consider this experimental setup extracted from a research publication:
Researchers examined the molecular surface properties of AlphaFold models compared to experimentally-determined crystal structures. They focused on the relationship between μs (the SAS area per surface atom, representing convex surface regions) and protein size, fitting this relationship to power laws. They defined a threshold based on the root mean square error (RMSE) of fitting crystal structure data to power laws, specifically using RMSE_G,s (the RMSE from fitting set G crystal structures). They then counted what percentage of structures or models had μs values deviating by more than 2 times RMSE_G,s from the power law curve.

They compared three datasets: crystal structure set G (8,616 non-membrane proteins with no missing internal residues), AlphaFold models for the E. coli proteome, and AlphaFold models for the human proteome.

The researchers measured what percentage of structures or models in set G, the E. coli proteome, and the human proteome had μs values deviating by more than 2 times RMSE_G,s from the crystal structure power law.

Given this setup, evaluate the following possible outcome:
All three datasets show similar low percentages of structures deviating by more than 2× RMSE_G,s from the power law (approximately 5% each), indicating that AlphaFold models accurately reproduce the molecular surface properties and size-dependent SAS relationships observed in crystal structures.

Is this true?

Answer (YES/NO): NO